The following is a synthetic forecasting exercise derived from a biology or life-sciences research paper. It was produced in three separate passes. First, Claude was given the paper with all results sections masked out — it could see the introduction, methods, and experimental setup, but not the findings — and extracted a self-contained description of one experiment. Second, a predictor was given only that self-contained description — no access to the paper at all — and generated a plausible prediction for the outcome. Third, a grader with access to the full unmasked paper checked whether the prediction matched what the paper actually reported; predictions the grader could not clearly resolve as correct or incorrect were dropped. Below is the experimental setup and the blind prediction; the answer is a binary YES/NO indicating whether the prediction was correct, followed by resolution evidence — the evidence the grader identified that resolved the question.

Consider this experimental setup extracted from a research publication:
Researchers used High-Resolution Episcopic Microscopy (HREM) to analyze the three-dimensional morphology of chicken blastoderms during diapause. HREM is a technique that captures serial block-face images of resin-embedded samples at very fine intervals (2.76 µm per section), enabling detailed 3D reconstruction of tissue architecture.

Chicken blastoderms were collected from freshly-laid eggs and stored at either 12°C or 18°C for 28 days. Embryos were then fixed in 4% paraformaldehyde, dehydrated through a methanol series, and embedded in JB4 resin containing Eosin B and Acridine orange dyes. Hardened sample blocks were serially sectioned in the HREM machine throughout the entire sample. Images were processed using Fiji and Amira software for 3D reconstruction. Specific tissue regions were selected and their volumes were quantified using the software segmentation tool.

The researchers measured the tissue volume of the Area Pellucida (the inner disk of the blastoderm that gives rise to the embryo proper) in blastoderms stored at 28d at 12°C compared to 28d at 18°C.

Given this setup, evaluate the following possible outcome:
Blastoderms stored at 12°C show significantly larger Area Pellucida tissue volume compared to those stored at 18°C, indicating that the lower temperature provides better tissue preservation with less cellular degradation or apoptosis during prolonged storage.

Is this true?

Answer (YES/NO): NO